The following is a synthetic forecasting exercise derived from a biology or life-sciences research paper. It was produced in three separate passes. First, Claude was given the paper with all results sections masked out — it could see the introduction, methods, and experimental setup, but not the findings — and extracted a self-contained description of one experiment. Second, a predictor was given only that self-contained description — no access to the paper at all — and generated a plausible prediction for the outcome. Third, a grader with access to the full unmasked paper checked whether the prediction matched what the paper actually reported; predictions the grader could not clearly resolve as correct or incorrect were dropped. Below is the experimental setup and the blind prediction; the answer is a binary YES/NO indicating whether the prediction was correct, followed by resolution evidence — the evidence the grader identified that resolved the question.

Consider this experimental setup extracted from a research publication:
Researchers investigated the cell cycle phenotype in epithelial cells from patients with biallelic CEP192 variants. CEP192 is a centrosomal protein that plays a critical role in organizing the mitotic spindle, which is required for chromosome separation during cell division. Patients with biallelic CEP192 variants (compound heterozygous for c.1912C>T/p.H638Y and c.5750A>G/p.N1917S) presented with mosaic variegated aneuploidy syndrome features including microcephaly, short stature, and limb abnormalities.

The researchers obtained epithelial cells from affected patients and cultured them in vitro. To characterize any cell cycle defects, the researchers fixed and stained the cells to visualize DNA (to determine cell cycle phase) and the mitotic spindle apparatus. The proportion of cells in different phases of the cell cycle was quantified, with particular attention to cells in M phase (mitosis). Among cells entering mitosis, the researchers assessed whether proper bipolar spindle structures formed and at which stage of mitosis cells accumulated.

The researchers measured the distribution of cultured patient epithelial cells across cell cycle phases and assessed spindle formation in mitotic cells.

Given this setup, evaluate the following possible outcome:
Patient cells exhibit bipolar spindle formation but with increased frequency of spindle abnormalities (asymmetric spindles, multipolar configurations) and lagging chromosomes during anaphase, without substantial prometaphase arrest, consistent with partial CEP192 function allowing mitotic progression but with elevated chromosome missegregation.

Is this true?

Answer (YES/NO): NO